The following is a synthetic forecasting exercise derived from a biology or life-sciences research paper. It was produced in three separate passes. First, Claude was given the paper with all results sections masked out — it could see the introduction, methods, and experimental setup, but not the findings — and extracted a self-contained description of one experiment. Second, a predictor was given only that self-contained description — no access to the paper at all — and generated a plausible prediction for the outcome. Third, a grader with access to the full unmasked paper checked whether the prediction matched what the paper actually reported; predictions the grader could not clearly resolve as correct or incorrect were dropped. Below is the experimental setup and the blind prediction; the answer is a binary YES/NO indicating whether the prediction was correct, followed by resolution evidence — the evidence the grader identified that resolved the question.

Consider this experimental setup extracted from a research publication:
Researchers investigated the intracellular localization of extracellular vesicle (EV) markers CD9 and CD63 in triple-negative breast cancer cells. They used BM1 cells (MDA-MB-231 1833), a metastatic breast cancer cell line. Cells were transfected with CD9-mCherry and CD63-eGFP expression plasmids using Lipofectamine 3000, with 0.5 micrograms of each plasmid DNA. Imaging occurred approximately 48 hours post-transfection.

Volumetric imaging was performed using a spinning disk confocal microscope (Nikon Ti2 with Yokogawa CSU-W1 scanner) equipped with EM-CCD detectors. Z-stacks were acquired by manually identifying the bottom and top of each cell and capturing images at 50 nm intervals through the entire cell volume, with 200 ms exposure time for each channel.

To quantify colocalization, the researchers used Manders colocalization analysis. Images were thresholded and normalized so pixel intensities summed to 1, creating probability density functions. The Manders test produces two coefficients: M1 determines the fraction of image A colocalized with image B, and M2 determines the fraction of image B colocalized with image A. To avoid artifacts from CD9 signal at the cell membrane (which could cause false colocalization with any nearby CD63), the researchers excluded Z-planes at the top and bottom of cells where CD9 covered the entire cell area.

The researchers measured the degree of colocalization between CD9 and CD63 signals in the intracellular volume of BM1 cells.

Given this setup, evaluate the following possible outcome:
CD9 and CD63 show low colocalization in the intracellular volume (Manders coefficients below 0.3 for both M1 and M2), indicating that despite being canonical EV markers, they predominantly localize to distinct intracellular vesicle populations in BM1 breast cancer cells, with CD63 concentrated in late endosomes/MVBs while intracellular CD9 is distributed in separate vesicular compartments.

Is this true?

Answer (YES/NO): YES